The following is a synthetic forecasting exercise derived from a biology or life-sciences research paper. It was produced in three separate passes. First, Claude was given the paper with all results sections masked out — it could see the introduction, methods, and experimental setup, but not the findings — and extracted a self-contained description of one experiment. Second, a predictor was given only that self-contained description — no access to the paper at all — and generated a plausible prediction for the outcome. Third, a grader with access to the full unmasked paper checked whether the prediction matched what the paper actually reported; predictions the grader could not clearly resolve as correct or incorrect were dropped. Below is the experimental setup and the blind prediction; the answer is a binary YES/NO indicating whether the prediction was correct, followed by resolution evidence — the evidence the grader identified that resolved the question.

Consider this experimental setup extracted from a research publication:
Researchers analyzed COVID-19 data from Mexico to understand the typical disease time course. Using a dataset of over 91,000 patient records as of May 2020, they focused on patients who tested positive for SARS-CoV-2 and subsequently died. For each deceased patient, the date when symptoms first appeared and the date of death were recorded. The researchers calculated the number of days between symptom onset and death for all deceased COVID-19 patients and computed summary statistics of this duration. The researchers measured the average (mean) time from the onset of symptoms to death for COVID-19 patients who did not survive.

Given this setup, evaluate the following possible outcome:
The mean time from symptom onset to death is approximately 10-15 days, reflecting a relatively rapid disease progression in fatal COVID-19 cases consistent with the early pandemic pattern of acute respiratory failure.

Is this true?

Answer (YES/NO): NO